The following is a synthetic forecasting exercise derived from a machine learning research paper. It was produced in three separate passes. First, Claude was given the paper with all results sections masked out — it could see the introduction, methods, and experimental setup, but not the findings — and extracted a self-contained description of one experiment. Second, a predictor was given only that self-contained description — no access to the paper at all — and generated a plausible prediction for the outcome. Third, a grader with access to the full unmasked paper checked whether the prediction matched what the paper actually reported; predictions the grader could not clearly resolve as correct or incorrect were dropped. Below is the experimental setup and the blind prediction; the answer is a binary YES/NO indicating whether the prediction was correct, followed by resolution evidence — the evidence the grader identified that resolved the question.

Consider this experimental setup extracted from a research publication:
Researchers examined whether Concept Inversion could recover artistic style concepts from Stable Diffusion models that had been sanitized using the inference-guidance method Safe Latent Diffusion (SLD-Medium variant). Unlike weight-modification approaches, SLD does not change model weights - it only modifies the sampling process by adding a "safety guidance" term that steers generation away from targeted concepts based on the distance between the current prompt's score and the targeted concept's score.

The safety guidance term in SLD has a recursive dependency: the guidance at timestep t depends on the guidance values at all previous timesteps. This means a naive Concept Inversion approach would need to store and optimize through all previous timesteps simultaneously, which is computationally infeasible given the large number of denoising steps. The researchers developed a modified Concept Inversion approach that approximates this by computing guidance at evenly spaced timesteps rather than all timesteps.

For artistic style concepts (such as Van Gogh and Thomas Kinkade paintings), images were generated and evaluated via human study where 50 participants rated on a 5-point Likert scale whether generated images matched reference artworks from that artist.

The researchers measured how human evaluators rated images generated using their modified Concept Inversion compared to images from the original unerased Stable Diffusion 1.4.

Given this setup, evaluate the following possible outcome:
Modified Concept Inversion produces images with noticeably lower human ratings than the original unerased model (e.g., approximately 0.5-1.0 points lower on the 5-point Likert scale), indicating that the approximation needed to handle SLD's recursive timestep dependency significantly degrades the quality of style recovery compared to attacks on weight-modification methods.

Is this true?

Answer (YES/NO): NO